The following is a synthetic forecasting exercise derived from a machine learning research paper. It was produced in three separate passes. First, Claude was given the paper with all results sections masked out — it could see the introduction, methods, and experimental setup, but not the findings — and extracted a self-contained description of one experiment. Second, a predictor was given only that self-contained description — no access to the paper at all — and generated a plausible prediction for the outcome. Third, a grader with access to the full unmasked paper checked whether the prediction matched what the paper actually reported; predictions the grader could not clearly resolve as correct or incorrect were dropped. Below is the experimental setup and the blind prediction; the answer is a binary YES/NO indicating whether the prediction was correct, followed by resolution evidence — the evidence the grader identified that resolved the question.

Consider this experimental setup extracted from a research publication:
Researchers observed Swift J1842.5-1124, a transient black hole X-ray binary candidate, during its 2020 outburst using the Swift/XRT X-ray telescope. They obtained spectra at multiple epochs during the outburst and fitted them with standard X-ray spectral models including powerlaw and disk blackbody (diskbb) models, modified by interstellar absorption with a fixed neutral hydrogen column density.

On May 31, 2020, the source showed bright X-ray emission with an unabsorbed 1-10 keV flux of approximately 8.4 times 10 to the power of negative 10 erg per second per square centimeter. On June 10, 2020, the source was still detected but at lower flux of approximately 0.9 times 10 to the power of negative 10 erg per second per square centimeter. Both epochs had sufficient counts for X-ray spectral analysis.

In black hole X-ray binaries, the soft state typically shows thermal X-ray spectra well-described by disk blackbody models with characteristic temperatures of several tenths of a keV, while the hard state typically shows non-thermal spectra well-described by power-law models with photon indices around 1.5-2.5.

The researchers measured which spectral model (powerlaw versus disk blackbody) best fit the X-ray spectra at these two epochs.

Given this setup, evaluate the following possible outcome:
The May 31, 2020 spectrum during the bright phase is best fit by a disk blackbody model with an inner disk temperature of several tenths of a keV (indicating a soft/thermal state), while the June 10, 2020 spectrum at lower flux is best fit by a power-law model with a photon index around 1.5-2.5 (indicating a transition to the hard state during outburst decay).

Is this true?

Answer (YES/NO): YES